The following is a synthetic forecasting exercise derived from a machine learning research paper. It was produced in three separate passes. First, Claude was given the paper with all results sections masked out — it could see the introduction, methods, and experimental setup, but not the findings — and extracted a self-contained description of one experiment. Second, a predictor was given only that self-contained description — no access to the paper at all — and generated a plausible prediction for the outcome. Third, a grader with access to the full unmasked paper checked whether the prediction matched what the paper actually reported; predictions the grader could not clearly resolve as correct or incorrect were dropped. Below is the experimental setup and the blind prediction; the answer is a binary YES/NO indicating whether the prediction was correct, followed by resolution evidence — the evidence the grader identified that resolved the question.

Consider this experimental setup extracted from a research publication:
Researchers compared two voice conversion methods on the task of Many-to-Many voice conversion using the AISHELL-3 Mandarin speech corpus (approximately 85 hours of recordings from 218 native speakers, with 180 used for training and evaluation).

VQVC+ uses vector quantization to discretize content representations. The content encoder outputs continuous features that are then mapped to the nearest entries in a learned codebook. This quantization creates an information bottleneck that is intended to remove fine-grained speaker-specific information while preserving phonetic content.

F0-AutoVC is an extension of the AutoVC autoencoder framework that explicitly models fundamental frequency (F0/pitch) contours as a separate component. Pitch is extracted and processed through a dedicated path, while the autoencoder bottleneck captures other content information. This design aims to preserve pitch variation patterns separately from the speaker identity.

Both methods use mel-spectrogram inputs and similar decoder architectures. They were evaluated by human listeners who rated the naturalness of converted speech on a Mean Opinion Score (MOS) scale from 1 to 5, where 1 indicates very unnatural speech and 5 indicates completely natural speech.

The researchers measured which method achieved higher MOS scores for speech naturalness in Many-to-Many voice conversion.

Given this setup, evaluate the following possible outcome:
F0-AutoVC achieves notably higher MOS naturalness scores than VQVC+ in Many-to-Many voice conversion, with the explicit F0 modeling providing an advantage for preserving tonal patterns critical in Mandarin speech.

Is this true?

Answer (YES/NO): YES